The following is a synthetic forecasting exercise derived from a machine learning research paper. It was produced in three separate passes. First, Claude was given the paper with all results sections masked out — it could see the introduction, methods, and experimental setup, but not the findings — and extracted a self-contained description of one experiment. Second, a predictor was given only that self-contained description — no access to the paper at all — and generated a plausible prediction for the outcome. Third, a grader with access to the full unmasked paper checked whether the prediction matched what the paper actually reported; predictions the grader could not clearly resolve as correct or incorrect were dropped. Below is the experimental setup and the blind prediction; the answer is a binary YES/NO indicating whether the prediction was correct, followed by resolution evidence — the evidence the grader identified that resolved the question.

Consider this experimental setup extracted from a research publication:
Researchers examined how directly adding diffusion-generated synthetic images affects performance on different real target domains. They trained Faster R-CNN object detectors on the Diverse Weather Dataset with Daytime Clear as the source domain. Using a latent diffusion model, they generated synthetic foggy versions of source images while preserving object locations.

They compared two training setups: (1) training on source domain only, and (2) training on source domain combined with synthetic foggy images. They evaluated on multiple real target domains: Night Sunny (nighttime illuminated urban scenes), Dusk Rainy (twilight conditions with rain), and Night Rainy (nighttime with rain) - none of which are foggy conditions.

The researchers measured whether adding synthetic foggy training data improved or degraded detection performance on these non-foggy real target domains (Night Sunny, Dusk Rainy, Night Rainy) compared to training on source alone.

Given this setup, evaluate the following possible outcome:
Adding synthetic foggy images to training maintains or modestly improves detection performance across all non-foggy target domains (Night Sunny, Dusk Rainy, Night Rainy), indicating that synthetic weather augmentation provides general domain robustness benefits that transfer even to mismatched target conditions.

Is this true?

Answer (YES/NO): NO